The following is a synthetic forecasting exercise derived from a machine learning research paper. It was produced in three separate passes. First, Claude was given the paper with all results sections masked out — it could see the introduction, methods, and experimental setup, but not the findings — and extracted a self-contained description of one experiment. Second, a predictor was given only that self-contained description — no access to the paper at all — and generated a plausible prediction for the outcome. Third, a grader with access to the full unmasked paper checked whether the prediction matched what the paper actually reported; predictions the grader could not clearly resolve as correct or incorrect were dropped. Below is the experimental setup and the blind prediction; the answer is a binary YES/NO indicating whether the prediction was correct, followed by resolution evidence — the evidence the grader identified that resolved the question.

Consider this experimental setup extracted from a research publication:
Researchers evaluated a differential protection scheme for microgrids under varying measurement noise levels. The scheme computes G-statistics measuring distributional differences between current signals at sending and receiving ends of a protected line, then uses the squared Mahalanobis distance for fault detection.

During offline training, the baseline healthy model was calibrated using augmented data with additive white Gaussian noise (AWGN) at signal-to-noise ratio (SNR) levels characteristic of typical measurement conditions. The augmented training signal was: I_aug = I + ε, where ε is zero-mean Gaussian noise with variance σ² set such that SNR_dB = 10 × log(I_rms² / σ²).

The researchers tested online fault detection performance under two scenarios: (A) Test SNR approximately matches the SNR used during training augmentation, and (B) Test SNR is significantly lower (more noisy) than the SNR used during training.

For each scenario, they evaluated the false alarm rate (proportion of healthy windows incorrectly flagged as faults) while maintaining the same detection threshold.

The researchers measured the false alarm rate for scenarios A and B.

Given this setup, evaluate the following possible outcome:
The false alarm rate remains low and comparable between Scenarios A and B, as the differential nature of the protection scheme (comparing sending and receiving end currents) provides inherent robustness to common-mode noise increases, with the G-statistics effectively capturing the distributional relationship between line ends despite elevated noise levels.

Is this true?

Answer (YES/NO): NO